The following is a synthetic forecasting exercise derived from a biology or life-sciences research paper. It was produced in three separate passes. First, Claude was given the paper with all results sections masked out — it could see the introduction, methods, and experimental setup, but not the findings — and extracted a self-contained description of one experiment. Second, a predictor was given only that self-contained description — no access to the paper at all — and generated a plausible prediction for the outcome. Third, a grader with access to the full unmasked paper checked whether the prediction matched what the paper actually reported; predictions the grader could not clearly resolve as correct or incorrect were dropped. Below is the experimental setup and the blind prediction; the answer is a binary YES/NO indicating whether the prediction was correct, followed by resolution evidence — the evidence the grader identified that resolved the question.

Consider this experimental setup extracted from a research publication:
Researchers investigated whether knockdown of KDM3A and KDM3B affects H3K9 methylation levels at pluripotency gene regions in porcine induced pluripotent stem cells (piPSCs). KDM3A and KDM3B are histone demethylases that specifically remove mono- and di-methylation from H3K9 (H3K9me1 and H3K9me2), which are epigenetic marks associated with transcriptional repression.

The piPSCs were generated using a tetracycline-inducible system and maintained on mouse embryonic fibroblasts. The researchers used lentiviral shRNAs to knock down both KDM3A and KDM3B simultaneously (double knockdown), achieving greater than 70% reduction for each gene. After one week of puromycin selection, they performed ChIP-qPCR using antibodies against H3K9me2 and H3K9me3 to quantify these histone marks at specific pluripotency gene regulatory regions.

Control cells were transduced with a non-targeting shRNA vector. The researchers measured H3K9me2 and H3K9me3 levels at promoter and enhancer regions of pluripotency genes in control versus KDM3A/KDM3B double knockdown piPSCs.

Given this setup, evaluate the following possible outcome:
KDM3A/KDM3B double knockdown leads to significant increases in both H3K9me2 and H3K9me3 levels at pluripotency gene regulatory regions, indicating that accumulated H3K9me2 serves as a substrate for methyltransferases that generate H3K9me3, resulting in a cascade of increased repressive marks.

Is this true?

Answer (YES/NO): YES